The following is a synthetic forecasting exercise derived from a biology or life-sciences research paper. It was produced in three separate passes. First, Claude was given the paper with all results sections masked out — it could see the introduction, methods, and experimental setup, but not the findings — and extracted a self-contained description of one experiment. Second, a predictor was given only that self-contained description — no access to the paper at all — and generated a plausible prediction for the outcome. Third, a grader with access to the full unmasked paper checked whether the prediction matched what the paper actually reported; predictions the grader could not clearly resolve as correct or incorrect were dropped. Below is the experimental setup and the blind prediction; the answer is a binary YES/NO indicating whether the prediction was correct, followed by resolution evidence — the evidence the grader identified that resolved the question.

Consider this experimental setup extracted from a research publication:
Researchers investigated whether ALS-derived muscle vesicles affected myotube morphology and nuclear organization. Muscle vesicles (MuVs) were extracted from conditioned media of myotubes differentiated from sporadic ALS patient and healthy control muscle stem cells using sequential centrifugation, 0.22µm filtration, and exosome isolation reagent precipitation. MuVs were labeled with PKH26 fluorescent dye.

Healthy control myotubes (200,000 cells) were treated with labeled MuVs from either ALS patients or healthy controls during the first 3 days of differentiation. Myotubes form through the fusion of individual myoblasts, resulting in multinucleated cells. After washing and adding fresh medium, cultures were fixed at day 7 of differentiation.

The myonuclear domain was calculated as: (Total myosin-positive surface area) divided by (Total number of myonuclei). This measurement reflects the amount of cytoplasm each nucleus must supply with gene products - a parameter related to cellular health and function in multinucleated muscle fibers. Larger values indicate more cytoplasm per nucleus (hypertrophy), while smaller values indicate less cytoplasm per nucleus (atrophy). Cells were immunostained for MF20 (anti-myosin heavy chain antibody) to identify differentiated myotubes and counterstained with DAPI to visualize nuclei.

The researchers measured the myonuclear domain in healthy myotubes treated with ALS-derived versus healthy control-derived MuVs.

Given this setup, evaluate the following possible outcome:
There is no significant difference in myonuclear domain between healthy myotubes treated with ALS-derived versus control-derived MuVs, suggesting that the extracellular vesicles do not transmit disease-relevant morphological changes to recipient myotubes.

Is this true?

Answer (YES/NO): NO